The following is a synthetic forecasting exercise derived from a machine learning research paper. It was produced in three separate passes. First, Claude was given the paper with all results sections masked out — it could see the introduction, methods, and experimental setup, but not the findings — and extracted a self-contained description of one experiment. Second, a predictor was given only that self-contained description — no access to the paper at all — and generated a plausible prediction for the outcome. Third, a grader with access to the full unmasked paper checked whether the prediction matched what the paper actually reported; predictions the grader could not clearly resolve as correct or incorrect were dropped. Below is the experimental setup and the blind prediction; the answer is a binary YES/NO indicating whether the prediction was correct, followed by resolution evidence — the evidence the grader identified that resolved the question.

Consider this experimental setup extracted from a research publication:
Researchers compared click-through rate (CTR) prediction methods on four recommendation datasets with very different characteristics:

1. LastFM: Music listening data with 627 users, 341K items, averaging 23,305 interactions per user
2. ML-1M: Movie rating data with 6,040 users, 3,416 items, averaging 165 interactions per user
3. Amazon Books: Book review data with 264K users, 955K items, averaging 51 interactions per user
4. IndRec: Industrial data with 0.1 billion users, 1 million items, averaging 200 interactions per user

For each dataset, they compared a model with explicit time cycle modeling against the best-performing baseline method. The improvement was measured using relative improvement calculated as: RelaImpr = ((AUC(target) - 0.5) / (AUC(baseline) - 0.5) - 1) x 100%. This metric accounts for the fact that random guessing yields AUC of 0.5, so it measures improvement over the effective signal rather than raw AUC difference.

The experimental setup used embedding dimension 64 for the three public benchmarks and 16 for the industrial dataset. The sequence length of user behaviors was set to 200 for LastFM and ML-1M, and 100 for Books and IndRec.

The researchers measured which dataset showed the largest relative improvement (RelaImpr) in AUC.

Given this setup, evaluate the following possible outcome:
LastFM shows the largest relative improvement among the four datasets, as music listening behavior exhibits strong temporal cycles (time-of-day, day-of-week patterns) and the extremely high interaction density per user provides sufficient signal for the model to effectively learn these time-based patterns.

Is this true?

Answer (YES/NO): YES